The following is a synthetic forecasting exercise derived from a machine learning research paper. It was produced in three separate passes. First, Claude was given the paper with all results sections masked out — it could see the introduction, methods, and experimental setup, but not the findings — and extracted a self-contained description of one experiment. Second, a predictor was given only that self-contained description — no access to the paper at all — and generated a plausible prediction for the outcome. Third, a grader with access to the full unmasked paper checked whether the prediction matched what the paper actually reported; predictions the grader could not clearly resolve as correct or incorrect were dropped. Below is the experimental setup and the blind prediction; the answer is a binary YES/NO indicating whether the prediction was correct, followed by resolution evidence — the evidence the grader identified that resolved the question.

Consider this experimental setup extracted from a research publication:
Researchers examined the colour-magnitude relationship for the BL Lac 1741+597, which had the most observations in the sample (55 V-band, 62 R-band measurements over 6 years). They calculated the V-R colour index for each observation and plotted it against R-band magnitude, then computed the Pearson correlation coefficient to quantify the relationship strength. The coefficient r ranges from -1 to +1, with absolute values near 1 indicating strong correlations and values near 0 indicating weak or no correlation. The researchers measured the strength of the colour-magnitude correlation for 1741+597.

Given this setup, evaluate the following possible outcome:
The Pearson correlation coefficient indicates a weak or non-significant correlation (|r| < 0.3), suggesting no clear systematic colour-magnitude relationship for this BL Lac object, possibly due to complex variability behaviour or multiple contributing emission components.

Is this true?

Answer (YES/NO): NO